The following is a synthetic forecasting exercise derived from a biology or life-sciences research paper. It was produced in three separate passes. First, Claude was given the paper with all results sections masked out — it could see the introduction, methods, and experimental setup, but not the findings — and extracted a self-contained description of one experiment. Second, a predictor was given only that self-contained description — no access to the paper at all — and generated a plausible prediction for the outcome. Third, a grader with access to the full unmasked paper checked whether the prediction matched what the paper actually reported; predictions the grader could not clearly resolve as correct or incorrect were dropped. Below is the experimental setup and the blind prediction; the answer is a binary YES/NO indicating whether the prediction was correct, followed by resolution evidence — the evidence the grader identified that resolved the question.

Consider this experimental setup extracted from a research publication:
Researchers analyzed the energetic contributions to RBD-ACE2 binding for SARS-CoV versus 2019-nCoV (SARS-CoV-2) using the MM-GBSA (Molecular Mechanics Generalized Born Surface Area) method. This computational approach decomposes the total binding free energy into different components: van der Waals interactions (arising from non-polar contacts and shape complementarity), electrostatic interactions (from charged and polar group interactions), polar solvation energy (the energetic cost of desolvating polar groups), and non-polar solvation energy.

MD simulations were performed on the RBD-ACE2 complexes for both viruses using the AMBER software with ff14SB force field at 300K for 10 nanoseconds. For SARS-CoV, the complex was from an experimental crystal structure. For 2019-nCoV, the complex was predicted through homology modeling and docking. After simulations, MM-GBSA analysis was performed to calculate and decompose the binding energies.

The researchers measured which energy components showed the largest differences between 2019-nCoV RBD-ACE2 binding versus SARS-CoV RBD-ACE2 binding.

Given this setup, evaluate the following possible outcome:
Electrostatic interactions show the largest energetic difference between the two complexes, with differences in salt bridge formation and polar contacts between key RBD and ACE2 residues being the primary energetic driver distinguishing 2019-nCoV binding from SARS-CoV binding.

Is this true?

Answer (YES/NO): NO